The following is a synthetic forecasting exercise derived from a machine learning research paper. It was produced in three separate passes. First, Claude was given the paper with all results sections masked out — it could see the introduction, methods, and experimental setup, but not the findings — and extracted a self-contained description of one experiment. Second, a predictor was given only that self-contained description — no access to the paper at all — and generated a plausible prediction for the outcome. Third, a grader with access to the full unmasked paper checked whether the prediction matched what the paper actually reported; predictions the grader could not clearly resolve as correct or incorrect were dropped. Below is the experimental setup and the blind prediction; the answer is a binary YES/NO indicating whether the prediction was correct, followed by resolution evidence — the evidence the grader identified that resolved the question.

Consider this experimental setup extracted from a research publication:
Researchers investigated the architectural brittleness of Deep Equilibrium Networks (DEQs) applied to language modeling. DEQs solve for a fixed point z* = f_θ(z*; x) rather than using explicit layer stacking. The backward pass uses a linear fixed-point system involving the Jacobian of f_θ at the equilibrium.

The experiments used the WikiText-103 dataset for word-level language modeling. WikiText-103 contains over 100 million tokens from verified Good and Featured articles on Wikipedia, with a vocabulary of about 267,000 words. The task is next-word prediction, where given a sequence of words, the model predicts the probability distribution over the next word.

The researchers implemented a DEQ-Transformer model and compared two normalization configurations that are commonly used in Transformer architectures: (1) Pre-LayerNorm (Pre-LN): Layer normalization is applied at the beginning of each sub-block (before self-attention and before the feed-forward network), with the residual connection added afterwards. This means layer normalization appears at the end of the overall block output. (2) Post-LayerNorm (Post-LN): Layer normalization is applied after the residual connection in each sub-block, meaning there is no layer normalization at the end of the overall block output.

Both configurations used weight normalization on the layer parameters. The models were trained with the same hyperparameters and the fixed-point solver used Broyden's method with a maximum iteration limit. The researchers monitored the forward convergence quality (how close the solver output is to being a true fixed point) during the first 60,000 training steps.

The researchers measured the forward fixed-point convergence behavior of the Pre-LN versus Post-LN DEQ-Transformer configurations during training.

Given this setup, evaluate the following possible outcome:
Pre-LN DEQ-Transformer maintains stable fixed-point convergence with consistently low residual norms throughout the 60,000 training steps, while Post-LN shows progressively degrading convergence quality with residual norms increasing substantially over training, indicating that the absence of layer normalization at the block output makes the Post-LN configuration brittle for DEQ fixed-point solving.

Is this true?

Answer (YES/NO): NO